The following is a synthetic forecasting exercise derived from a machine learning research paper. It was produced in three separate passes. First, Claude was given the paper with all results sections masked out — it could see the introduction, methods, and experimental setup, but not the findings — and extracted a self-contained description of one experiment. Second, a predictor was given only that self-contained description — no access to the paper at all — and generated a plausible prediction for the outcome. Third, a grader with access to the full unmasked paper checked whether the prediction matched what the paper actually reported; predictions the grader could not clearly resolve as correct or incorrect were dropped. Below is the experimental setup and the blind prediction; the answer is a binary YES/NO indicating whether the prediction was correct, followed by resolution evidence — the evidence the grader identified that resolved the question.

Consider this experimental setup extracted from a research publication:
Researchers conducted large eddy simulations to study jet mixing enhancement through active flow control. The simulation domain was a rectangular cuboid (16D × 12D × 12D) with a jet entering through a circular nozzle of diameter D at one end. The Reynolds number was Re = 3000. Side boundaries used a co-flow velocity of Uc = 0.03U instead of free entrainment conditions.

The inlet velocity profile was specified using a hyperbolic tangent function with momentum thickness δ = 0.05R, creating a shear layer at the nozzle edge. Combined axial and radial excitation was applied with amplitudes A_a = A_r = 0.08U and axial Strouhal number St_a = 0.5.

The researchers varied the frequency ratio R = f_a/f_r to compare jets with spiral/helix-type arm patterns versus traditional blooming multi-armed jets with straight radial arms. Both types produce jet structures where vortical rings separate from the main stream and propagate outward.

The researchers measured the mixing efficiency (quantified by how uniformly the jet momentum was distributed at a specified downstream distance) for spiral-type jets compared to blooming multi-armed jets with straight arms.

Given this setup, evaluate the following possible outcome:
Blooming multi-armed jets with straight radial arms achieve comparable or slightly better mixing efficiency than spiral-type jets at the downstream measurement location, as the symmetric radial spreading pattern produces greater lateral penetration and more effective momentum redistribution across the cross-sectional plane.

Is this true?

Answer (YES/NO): NO